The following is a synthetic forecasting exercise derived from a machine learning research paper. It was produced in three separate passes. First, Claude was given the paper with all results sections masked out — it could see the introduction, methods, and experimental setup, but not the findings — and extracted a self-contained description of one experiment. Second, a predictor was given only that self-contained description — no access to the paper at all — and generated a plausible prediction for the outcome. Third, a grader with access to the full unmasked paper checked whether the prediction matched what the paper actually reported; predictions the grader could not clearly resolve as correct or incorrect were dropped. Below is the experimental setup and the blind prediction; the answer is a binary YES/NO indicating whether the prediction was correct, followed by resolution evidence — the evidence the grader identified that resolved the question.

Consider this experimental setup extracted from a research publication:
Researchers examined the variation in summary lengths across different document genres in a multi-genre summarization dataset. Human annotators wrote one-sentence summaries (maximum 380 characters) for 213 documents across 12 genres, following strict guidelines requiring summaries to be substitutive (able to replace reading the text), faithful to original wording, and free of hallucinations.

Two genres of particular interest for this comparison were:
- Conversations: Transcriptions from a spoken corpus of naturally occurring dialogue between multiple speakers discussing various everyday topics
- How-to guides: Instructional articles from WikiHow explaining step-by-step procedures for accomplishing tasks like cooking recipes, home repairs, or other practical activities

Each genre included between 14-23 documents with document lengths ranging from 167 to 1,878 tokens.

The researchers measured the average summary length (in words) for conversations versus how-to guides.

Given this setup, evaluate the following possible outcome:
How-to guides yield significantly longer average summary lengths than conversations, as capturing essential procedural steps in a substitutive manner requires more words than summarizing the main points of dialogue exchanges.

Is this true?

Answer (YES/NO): YES